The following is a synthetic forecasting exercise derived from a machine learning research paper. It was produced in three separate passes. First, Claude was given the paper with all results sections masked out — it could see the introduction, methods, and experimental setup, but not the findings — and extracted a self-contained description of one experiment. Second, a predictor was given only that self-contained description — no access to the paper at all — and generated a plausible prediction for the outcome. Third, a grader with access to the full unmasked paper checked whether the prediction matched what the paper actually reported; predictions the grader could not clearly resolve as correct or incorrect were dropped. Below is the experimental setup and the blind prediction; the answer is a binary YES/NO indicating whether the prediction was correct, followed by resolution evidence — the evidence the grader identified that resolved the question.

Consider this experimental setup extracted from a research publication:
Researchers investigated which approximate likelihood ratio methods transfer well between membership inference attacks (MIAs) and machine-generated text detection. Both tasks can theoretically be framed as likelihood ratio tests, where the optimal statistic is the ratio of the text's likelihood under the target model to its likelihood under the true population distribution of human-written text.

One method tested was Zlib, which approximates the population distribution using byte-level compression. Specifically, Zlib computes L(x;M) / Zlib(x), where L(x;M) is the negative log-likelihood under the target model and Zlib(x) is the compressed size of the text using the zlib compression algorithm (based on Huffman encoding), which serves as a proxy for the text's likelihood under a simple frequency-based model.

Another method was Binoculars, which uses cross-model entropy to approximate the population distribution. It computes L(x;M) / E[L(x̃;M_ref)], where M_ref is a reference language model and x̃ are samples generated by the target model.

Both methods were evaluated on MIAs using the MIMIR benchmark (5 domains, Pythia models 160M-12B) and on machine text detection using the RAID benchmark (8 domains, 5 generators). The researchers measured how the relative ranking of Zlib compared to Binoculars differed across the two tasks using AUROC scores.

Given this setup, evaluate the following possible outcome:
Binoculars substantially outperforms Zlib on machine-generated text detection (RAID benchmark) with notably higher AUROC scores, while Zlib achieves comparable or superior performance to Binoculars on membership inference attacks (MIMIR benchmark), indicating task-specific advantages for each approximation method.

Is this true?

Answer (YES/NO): NO